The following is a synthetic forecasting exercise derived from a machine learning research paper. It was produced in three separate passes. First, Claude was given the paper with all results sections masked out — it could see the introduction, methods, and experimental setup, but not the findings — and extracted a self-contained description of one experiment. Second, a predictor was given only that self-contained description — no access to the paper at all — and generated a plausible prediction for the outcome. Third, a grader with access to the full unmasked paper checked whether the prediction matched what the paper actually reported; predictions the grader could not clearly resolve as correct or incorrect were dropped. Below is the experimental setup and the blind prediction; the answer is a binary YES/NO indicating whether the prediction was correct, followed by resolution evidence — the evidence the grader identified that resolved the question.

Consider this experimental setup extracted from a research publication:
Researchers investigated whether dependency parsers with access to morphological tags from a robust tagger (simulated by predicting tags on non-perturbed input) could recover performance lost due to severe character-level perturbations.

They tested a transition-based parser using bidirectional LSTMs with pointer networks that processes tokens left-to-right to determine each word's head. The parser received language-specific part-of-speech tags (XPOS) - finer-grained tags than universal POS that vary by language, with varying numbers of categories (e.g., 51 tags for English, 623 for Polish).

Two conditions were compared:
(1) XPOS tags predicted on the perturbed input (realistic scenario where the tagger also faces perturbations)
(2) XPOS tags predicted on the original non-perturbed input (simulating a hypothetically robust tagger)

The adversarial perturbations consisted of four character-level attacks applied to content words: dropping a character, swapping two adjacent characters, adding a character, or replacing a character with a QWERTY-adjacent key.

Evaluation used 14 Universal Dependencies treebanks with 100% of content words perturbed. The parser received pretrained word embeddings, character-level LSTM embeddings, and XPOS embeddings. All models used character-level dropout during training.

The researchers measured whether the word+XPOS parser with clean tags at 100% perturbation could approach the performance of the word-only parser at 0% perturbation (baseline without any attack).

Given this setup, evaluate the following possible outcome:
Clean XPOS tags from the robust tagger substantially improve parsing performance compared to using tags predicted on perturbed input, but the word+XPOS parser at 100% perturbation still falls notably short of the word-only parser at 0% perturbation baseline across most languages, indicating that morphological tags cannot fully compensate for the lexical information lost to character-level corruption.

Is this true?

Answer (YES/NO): NO